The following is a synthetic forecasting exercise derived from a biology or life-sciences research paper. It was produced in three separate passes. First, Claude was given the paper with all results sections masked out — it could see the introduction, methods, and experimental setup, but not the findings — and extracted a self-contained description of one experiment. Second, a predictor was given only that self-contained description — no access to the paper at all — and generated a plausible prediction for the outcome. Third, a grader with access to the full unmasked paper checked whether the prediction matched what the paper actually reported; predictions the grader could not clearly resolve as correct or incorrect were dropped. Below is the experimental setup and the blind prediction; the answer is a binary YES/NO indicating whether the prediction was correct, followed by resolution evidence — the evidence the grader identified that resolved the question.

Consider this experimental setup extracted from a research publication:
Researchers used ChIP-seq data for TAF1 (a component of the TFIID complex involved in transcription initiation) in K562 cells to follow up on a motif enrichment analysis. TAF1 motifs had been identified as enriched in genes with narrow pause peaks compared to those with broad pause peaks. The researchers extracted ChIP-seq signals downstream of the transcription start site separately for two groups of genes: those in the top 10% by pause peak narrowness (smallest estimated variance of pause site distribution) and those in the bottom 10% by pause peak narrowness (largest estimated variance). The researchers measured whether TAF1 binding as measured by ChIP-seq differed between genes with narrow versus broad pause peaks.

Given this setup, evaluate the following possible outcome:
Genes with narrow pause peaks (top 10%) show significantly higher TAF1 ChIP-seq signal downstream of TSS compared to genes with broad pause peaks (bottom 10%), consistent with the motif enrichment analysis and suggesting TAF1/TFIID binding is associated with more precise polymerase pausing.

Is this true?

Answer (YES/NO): YES